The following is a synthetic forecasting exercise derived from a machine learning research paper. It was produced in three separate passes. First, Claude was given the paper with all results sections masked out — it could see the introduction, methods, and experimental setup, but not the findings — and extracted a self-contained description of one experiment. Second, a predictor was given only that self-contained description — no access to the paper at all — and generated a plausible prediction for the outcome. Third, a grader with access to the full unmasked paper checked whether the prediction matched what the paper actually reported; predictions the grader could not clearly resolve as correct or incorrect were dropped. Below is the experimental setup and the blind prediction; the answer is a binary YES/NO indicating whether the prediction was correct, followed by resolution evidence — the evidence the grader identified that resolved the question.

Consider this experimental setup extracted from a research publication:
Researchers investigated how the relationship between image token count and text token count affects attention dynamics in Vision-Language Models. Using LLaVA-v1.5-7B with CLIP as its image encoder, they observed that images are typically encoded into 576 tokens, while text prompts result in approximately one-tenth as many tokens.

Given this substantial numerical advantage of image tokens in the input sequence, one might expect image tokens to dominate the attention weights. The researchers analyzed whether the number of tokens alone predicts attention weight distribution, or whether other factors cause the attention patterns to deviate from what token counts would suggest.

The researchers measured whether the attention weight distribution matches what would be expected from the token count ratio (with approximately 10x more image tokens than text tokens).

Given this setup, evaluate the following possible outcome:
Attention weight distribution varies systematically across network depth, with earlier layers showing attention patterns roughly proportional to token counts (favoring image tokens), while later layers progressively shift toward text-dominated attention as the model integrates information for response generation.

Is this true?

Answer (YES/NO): NO